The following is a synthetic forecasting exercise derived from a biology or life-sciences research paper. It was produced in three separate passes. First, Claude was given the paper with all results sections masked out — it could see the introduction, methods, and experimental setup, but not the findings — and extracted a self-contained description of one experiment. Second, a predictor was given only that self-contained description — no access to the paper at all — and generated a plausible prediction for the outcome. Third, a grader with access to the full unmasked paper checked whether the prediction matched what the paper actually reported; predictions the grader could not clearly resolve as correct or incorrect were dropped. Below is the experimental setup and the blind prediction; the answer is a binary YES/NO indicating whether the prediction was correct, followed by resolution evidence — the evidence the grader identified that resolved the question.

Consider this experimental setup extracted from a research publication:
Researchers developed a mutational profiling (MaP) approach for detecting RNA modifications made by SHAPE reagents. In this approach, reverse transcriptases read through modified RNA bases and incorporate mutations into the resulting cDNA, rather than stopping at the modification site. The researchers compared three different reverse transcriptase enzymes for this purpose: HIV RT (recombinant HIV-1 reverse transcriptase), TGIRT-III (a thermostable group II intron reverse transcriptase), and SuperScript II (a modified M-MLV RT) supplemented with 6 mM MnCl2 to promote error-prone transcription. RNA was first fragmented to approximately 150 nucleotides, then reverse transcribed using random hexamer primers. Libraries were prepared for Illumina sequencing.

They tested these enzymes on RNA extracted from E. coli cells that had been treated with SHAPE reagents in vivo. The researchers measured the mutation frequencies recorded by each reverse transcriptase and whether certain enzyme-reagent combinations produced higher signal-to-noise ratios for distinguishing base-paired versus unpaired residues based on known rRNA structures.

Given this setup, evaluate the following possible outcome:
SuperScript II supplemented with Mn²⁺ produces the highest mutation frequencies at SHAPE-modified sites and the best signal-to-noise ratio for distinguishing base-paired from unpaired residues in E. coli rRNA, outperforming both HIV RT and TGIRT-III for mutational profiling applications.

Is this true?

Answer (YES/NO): YES